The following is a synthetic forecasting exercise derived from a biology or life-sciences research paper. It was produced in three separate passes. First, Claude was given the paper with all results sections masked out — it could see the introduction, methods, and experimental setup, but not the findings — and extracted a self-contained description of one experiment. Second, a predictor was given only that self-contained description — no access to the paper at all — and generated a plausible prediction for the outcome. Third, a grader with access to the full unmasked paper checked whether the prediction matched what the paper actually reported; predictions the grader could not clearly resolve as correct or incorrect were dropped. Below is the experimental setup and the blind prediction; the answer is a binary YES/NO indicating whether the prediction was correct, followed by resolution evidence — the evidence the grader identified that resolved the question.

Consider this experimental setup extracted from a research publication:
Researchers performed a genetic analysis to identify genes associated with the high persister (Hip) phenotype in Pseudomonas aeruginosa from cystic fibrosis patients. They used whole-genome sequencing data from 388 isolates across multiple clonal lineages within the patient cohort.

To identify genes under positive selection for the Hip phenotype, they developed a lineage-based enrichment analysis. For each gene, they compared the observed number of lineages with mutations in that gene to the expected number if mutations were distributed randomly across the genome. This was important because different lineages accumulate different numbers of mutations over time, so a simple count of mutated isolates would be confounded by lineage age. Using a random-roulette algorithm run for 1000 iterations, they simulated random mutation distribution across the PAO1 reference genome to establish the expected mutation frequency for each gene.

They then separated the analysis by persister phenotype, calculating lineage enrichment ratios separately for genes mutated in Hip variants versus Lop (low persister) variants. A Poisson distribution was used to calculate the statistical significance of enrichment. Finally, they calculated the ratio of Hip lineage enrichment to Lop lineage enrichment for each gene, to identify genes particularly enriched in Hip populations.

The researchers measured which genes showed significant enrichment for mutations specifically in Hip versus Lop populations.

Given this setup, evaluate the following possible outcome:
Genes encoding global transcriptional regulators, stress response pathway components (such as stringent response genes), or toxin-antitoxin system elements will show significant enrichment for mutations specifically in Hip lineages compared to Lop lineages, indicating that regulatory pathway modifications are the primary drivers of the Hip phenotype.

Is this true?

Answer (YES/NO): NO